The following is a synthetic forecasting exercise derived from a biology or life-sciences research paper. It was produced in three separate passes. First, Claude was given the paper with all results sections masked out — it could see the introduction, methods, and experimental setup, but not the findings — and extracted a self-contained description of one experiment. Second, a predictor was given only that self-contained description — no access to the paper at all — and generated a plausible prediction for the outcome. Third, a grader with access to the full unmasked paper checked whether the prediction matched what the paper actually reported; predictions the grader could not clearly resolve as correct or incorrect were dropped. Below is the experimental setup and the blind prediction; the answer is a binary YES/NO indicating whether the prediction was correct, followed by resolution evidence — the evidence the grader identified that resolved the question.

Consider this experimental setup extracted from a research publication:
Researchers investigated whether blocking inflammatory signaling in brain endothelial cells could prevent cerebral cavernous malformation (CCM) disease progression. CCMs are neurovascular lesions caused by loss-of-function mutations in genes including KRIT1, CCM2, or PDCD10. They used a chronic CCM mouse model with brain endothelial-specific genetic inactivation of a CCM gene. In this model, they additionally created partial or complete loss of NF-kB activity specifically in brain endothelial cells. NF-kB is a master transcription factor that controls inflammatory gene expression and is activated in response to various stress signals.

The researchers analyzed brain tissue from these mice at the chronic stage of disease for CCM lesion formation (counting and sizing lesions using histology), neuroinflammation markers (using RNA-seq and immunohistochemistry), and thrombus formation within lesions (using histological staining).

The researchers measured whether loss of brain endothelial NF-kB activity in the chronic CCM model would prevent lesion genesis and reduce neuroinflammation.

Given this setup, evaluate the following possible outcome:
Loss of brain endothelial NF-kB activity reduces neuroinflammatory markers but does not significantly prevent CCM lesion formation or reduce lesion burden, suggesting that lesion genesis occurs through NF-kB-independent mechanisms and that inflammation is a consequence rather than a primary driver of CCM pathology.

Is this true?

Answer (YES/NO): NO